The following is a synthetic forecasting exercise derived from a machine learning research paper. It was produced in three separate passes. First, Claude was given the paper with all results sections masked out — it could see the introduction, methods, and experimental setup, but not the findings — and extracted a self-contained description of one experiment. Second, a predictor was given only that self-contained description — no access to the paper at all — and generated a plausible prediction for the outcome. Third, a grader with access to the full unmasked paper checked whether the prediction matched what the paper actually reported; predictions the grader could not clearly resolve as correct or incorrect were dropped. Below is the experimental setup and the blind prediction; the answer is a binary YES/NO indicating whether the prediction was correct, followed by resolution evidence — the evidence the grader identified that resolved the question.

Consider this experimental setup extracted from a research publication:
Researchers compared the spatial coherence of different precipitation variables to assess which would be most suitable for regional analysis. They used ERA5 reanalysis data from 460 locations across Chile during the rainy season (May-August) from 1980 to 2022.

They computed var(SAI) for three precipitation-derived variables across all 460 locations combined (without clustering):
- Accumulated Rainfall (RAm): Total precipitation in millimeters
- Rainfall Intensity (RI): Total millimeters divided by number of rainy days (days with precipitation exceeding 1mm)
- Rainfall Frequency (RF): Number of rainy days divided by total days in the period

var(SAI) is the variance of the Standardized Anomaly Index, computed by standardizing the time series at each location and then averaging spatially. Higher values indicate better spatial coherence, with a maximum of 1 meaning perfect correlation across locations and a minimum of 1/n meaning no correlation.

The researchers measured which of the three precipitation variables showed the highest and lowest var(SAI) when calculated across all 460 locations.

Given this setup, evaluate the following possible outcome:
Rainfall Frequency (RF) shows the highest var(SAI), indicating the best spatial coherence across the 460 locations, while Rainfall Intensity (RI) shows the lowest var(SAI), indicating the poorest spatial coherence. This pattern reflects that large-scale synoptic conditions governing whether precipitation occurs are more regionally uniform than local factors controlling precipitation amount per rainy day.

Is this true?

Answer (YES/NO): NO